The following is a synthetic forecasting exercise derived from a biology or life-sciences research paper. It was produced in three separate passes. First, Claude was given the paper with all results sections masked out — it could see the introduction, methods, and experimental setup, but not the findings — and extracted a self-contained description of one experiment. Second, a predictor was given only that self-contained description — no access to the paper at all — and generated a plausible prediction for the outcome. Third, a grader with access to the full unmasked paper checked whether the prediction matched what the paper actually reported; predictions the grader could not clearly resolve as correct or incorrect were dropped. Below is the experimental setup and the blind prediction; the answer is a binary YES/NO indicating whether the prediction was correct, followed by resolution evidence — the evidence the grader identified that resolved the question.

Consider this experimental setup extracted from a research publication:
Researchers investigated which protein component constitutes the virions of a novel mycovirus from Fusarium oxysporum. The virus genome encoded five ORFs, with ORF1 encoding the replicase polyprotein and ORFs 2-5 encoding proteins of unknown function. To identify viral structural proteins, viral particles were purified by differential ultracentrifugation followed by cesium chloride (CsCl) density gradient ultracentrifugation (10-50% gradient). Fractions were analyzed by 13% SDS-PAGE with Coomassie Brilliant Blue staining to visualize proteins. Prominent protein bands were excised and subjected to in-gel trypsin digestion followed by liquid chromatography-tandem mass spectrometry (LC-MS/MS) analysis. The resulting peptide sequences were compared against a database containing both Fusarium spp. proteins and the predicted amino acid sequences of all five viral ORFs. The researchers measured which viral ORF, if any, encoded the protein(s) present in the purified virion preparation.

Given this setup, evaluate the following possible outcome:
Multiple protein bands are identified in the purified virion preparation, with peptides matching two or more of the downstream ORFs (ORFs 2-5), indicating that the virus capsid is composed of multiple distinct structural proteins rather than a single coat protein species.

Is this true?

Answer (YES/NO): NO